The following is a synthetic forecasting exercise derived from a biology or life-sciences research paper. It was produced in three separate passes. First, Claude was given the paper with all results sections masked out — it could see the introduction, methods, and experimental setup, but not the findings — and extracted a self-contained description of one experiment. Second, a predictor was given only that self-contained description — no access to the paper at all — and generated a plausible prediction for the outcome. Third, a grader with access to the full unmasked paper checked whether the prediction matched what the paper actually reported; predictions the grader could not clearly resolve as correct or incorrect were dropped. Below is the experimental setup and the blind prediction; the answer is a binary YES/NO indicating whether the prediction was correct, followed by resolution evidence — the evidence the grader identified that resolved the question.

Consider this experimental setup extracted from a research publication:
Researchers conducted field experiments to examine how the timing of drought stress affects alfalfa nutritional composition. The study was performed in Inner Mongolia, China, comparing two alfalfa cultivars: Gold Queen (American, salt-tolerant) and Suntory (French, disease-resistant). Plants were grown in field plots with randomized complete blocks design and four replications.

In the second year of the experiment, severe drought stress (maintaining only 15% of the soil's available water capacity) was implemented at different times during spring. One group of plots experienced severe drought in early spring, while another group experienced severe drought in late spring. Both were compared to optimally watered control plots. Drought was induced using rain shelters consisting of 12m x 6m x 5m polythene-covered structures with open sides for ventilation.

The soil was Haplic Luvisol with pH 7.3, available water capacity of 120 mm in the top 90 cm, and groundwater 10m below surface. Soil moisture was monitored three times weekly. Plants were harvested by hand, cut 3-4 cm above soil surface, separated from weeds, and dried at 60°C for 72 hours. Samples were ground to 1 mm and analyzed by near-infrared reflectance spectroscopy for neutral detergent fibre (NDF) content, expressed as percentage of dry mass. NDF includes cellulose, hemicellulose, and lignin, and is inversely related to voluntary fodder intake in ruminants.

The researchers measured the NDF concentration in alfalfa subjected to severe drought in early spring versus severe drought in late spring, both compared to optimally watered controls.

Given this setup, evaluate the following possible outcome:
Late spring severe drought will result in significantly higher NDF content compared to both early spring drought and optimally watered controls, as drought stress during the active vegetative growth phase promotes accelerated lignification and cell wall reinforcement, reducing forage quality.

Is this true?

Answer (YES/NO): NO